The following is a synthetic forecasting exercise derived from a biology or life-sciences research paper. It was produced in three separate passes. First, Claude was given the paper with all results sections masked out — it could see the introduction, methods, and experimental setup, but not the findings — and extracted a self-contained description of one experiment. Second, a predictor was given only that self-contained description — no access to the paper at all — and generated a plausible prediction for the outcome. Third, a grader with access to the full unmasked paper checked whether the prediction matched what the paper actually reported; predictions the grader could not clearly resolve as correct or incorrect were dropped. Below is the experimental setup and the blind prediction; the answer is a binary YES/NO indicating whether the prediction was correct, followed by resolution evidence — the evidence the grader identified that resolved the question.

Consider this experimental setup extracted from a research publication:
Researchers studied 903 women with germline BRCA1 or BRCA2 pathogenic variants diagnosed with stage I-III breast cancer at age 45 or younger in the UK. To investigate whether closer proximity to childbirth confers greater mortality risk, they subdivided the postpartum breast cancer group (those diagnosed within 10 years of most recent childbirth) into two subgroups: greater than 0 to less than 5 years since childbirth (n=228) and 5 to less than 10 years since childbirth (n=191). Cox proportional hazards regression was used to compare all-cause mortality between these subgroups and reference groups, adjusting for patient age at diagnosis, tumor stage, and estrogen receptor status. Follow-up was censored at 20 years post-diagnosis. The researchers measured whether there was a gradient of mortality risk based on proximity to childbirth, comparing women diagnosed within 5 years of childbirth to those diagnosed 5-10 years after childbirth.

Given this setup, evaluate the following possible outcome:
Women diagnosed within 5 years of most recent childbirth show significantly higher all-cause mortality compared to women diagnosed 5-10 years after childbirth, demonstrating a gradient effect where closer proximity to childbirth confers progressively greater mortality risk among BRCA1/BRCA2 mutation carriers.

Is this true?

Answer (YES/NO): NO